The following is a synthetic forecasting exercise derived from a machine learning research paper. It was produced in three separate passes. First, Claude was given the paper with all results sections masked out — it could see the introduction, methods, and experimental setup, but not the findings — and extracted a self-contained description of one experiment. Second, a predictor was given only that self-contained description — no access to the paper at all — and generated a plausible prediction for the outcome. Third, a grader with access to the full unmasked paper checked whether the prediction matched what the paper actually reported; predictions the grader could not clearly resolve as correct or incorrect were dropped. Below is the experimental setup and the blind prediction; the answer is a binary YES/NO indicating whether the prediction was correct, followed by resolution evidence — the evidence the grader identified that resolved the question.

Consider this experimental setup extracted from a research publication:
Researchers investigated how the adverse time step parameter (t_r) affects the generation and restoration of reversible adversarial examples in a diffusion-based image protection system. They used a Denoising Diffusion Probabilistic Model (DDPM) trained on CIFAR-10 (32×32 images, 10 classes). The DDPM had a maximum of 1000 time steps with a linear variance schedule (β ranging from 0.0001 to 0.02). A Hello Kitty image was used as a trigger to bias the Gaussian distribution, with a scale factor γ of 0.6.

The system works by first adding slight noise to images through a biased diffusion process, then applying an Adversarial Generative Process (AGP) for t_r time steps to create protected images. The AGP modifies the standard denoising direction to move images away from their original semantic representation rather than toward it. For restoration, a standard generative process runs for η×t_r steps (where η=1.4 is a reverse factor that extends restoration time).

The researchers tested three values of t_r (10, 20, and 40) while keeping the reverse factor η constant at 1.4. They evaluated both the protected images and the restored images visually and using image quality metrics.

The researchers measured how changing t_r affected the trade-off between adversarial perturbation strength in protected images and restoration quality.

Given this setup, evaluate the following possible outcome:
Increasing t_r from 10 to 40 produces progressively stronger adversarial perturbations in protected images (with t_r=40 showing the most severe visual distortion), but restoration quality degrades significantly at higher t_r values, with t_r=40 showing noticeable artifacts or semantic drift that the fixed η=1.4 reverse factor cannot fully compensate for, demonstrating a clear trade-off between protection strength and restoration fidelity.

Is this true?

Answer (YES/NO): YES